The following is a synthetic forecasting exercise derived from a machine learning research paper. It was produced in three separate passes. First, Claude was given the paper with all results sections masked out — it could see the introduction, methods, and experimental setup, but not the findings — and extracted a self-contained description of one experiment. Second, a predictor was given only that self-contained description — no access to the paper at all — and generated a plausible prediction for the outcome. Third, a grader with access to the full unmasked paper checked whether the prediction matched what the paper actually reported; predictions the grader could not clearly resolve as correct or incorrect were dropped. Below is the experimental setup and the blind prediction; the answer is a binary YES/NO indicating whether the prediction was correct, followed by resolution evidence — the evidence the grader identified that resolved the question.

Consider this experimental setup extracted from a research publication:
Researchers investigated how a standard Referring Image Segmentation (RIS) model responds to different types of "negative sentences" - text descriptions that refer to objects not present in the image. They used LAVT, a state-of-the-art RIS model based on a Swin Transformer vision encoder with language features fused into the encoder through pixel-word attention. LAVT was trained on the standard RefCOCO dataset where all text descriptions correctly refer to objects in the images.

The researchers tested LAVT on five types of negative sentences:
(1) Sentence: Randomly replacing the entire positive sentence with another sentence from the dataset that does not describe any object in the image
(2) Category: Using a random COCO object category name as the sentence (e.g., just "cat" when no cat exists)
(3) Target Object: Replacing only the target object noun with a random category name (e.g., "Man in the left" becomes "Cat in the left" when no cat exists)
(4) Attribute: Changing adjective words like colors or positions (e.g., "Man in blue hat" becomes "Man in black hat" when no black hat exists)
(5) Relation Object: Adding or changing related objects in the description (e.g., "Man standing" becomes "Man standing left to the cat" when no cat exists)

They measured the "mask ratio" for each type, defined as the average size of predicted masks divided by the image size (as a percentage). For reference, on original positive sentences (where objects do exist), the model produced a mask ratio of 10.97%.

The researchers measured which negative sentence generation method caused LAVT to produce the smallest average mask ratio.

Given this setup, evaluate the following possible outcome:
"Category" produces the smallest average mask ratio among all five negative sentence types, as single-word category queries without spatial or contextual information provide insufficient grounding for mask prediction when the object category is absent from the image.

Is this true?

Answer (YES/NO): NO